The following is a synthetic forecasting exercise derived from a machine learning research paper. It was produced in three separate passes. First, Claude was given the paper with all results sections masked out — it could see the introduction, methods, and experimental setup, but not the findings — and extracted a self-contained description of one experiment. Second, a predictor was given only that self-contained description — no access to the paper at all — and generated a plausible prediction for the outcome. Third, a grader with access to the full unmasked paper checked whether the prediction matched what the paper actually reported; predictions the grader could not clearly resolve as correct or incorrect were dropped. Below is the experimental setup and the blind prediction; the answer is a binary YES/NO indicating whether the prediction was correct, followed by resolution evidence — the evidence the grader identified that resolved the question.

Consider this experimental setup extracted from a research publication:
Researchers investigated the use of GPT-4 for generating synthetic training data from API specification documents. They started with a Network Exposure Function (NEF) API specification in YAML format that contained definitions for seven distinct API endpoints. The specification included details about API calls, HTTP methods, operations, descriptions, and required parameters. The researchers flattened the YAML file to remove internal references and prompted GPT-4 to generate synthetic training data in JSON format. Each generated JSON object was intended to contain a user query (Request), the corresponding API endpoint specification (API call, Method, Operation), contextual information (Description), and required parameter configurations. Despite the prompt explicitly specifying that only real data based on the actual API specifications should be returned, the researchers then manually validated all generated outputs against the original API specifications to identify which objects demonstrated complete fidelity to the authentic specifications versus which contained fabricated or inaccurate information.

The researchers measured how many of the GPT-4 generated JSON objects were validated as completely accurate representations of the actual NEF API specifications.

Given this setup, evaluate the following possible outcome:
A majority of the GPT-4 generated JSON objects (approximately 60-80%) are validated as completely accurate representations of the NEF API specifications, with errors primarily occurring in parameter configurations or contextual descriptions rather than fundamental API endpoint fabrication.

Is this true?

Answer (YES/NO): NO